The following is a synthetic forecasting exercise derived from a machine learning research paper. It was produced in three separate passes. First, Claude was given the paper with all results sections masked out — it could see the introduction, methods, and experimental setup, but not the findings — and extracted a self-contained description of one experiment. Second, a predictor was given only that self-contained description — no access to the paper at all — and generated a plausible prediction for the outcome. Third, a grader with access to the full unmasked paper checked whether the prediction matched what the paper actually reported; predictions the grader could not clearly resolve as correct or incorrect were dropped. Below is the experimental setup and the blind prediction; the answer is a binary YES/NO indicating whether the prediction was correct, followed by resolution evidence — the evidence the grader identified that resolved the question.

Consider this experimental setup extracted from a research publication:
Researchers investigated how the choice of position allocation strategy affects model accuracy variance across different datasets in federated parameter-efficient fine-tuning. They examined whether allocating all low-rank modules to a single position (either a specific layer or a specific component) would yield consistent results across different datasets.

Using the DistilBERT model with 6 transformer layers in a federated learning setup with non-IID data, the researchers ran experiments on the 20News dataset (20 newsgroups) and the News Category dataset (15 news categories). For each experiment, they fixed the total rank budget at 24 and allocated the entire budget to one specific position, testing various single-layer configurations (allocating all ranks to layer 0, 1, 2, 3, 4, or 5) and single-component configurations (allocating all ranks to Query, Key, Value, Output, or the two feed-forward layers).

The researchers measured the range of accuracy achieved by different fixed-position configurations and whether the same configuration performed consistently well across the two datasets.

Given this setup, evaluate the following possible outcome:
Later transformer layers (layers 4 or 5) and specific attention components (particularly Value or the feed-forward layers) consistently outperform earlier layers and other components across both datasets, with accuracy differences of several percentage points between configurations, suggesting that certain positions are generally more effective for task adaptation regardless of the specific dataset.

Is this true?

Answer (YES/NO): NO